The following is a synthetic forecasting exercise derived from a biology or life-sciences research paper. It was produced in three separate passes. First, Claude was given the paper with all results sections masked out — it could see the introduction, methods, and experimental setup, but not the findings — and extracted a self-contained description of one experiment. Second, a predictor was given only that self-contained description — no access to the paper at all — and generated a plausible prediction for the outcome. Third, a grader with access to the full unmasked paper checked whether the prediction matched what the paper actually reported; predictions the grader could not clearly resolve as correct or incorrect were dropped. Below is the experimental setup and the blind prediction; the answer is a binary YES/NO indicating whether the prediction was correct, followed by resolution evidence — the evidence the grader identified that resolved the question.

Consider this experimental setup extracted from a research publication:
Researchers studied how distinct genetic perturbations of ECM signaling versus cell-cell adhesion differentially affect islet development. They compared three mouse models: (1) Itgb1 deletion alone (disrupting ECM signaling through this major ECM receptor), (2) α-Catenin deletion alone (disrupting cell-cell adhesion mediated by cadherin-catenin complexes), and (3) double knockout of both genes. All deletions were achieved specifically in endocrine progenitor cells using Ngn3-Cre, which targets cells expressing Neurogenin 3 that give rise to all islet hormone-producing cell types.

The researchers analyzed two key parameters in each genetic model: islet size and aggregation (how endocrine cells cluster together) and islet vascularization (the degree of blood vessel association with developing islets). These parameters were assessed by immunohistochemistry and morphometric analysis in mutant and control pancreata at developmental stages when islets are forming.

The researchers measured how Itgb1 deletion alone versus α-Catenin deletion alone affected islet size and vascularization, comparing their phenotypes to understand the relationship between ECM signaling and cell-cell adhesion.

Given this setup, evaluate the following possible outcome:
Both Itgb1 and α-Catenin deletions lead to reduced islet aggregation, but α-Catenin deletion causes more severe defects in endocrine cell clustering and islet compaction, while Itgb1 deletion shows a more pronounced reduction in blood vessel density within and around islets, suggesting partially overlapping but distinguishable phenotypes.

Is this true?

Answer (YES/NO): NO